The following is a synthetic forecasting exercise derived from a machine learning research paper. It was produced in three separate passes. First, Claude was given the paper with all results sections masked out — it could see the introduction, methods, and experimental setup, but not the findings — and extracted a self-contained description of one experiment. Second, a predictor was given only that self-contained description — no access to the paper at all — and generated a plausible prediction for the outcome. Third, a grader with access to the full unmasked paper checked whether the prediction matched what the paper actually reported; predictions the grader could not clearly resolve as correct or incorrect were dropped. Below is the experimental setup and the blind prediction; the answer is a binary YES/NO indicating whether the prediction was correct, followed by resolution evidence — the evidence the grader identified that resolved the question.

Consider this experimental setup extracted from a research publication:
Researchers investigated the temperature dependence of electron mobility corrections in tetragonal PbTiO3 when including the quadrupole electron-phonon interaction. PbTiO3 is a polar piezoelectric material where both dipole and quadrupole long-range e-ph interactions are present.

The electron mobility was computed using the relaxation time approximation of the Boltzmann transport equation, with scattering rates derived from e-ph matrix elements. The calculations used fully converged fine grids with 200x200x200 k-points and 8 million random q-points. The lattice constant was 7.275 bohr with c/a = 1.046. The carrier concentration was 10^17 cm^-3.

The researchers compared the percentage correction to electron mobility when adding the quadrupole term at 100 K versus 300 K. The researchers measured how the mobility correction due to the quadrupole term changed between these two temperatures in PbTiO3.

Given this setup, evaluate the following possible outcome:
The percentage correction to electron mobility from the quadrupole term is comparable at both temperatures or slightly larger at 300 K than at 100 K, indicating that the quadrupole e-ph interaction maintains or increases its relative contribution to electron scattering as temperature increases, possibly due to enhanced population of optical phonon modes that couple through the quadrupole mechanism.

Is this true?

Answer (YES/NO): NO